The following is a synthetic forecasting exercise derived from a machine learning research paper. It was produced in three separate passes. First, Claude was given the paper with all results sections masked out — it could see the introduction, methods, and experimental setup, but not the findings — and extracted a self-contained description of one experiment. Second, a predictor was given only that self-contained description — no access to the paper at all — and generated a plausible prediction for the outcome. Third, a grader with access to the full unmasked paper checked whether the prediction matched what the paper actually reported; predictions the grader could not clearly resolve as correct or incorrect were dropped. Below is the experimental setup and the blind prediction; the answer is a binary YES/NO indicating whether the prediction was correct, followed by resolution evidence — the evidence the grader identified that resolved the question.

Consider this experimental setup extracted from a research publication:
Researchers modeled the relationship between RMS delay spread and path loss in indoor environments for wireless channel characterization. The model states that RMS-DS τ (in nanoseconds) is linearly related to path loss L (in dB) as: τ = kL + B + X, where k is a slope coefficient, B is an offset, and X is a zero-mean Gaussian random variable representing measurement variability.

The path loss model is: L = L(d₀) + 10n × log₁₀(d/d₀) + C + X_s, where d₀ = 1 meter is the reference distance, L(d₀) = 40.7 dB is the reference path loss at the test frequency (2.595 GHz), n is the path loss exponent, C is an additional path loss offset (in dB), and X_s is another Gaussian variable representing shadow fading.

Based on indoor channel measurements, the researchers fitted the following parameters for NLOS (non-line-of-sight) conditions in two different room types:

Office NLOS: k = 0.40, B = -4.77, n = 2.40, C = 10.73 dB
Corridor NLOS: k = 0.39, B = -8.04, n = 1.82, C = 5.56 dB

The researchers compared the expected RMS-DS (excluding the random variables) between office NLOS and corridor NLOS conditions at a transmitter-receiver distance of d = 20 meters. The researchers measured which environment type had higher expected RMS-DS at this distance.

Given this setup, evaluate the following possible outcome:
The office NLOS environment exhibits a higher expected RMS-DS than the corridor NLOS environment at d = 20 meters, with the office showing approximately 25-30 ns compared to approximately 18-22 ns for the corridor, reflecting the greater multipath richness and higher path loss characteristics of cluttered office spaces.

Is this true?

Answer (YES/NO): YES